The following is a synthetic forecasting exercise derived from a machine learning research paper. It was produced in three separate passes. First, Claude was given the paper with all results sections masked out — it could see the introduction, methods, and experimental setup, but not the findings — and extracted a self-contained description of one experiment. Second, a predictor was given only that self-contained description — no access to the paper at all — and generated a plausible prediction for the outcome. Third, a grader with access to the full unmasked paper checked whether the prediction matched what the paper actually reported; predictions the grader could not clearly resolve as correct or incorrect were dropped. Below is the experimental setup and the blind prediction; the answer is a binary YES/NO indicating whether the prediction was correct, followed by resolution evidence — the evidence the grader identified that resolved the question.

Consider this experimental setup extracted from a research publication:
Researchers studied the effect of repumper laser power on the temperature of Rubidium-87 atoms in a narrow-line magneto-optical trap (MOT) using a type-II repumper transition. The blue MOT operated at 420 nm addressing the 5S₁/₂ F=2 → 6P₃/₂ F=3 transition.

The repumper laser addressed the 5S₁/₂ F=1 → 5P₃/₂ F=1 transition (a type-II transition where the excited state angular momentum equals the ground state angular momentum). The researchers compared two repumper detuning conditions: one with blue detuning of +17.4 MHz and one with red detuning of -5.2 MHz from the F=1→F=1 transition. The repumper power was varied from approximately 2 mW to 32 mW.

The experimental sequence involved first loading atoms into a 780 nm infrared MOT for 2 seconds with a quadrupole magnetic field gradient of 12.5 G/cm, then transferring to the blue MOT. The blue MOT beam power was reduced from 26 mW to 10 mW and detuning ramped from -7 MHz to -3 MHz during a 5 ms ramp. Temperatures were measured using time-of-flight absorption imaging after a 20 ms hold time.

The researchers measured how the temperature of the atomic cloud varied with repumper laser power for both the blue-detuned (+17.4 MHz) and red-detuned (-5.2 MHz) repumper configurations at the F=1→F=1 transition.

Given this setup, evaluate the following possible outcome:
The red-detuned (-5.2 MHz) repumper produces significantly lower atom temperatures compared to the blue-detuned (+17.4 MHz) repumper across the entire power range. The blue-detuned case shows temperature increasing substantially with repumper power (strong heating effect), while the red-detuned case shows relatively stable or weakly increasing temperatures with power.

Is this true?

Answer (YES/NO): NO